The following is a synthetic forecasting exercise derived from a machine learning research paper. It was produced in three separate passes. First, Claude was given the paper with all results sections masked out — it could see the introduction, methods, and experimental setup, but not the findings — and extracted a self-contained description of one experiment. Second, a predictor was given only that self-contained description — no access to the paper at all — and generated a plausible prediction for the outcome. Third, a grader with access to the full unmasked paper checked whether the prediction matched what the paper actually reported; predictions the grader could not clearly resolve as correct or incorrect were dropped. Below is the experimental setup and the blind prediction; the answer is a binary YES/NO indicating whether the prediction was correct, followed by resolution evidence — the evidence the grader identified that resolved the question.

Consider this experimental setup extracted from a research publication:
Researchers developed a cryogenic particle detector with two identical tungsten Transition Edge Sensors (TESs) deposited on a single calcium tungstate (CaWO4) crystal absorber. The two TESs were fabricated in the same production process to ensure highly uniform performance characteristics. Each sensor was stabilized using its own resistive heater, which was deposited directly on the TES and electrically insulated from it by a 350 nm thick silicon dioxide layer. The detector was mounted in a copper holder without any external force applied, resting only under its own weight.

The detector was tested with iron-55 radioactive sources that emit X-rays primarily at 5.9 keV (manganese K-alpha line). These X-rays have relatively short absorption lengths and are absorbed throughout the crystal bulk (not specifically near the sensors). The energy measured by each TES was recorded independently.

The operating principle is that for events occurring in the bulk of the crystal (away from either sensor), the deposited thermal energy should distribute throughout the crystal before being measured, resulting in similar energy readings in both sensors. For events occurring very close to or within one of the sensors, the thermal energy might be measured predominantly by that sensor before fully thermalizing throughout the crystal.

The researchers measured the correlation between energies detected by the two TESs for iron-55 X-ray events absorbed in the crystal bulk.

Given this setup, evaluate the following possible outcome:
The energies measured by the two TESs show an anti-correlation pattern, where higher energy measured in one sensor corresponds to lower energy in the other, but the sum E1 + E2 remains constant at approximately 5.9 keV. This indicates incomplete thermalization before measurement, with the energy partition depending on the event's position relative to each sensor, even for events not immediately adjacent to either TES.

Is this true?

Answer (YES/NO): NO